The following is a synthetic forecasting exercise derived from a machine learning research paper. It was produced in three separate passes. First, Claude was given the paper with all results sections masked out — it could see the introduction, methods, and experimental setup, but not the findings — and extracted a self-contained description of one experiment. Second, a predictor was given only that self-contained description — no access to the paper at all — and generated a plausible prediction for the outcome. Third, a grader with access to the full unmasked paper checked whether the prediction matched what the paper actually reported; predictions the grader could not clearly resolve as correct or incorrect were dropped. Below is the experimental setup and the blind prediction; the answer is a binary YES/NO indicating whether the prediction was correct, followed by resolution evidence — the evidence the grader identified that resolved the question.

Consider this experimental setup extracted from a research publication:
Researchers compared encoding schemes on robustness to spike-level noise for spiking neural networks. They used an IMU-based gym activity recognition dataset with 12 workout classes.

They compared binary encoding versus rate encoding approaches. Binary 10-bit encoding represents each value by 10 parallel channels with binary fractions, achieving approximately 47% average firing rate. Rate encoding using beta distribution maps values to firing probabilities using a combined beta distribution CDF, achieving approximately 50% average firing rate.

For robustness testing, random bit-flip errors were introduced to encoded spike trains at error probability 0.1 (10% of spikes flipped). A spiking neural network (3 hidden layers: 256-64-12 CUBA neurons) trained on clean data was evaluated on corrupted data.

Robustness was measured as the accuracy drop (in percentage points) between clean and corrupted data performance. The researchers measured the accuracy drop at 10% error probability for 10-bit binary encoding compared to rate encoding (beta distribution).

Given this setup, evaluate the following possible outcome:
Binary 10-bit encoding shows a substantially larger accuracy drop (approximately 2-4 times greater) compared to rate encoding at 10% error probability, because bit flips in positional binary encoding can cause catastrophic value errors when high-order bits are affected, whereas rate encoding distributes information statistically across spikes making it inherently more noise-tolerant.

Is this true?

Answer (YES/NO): NO